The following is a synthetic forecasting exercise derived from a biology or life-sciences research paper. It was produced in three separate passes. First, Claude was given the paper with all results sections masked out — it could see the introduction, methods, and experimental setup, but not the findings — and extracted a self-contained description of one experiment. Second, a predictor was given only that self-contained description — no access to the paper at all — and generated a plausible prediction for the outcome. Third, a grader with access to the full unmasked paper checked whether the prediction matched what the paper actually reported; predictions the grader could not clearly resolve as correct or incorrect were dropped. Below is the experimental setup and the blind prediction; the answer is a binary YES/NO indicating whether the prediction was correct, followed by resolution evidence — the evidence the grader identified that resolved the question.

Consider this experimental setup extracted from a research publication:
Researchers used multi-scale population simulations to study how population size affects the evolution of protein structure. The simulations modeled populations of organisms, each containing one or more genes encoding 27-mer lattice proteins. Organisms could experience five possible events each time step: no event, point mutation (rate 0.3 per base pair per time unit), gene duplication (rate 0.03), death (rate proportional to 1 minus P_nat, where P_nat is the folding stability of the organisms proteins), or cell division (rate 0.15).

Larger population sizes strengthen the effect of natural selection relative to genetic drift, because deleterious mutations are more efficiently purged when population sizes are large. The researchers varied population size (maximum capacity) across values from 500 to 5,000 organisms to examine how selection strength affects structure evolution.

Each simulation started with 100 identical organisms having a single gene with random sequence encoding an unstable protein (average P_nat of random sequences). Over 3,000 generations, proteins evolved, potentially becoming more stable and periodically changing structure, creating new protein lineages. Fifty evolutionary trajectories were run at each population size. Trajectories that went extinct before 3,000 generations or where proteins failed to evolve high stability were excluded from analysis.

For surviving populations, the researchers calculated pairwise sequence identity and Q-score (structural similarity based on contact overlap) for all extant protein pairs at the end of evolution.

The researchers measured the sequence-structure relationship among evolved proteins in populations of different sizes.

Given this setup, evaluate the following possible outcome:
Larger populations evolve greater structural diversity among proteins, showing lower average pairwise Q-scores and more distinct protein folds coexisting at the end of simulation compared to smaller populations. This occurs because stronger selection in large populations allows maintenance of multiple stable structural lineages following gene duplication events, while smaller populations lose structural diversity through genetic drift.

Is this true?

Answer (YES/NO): NO